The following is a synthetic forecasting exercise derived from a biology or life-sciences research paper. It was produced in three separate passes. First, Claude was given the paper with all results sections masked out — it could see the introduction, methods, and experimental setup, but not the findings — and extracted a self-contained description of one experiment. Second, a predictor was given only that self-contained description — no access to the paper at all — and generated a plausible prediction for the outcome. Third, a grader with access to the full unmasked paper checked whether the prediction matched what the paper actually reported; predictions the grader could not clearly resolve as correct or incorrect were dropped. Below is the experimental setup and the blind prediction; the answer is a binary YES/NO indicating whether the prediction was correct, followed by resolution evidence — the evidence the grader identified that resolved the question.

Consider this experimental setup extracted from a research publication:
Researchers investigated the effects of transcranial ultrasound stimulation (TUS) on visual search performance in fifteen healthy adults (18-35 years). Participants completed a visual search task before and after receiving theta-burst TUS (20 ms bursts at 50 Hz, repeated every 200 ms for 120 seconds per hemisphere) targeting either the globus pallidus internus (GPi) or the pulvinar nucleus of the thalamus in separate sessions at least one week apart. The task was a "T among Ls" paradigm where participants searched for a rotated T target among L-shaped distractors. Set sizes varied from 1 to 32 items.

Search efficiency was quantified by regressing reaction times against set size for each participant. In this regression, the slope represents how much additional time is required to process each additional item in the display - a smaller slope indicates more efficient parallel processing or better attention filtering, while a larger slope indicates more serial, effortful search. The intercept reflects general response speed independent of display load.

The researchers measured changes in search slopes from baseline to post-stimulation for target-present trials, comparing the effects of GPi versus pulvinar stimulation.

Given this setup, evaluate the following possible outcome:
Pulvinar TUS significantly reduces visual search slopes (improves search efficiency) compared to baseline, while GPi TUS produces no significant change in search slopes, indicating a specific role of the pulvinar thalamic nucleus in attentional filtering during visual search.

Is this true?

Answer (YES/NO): YES